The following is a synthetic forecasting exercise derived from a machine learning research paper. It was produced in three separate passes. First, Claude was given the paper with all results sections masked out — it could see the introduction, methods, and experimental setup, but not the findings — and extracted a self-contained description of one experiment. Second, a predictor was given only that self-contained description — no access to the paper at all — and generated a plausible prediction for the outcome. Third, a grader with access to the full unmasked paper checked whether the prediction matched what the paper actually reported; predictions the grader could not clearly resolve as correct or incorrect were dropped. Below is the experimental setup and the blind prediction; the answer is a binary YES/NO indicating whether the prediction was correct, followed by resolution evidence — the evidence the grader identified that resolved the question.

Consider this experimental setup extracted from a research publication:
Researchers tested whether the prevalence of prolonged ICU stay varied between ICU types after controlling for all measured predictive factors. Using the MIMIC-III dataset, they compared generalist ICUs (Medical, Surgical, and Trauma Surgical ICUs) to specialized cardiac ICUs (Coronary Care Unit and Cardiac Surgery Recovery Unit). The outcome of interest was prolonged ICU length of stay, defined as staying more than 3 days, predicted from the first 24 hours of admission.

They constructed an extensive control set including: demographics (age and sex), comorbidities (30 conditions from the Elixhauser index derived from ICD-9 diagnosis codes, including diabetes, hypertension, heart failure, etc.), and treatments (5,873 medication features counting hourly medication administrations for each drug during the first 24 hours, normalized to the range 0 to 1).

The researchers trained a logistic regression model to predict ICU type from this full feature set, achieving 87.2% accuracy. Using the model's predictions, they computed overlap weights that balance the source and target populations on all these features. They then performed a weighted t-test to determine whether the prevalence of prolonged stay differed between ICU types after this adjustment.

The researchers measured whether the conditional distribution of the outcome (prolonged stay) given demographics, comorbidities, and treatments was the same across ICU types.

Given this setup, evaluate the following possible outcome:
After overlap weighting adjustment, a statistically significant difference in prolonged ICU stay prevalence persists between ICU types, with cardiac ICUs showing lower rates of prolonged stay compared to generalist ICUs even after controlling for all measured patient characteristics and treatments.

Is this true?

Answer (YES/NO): NO